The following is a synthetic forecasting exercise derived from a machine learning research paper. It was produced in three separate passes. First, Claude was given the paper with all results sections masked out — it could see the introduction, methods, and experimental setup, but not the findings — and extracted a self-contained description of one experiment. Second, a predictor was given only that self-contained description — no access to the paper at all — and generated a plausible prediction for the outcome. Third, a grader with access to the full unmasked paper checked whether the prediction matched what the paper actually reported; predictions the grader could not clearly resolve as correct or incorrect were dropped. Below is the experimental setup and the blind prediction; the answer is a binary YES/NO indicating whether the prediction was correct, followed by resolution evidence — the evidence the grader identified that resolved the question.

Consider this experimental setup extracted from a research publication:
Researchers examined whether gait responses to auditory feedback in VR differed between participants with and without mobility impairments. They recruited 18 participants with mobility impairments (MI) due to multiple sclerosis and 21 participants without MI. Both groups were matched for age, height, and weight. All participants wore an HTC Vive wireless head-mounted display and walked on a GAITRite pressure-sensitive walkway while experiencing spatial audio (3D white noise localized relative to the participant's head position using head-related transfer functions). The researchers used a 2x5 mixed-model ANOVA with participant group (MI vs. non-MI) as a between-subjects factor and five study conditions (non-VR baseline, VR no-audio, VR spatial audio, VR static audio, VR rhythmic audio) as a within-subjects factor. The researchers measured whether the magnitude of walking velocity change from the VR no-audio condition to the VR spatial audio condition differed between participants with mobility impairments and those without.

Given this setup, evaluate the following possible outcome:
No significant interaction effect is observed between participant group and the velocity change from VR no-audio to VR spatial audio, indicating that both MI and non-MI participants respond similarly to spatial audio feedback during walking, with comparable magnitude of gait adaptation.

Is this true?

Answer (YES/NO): NO